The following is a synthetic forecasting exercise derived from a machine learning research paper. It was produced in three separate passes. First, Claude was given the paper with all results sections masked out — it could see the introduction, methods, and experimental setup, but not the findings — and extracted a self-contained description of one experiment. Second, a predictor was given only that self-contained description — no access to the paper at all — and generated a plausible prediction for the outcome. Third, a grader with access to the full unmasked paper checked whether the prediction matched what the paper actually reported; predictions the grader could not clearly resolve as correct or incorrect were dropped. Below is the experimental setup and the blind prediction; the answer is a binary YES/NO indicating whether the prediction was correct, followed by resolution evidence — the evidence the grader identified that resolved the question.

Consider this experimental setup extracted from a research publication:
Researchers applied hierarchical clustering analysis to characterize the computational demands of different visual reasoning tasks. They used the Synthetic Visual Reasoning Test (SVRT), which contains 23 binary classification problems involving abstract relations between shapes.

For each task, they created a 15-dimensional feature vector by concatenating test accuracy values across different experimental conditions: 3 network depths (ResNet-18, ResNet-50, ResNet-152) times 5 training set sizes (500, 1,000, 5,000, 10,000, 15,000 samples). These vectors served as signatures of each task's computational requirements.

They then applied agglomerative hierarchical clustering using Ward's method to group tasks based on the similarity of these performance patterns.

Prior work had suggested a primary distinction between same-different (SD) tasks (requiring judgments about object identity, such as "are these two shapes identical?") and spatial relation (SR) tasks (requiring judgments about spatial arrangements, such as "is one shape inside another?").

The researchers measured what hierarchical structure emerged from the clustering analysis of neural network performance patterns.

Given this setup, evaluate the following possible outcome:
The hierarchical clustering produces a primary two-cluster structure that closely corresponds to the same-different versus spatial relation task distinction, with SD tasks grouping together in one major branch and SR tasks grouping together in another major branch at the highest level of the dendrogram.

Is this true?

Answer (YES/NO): YES